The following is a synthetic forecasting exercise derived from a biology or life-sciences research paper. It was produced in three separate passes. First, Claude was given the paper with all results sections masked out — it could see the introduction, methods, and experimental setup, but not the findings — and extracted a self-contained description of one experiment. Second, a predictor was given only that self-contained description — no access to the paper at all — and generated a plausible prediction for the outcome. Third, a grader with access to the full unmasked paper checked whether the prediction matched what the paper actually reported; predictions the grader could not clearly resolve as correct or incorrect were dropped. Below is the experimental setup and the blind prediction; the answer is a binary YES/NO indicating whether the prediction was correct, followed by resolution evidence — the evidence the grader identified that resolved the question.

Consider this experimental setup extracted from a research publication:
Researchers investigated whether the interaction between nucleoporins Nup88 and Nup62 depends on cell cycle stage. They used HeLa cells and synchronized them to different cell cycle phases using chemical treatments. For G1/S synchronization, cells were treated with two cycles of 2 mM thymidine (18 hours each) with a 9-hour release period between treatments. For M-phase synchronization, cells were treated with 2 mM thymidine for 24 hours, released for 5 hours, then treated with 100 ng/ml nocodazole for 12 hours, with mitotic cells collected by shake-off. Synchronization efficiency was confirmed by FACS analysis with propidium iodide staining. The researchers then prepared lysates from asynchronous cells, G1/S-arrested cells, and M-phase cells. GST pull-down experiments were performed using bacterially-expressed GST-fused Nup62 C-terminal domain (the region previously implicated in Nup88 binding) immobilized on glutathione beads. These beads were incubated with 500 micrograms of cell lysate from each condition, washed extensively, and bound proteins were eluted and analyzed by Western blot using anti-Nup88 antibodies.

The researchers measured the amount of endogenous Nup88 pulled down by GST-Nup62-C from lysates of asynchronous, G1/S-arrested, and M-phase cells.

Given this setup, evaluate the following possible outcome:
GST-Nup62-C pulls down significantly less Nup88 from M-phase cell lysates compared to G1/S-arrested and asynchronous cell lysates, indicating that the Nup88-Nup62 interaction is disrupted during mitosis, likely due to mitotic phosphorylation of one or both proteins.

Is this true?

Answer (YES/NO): NO